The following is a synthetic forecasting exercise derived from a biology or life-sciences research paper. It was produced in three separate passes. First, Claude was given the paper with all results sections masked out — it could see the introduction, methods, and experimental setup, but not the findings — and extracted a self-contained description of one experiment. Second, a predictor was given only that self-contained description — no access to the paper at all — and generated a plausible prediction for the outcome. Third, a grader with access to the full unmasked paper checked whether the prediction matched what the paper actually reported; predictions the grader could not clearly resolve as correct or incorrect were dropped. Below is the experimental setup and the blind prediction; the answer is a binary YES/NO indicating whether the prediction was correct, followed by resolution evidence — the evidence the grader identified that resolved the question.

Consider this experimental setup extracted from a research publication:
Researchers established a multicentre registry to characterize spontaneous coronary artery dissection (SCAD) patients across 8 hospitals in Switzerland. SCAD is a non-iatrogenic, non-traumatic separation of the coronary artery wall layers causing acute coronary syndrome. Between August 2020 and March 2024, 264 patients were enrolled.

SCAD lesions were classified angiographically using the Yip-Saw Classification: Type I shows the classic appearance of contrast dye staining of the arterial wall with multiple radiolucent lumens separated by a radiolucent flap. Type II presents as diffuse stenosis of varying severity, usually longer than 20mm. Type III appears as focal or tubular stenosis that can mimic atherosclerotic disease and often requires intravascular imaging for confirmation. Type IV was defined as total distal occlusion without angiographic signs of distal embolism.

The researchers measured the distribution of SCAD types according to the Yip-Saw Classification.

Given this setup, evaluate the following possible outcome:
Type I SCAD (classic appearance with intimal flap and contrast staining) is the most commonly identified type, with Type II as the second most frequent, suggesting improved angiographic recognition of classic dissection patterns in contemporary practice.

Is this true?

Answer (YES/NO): NO